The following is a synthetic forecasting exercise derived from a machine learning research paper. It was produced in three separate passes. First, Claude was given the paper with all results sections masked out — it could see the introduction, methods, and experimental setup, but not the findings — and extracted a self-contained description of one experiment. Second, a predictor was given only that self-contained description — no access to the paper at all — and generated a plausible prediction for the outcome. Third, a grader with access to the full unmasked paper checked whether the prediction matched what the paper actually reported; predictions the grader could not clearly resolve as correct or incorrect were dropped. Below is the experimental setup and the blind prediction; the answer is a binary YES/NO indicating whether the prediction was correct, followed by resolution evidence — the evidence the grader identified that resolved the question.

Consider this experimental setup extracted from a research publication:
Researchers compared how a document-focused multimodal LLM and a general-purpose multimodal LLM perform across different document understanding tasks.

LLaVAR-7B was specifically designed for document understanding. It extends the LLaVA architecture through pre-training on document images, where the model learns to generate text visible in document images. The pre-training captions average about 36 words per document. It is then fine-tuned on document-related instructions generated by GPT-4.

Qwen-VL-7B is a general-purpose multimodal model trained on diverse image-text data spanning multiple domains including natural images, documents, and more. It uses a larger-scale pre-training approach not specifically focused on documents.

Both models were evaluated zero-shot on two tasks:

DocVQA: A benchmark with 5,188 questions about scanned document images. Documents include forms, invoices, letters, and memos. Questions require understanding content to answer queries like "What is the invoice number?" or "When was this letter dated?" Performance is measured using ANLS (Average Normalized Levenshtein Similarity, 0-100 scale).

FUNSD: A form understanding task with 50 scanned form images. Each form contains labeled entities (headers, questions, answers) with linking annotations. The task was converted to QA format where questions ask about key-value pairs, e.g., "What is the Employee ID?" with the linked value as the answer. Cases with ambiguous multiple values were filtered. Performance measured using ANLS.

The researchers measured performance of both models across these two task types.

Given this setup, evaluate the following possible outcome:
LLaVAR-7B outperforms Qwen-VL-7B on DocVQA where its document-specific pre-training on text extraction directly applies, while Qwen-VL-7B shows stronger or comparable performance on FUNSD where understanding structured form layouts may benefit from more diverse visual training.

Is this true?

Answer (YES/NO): NO